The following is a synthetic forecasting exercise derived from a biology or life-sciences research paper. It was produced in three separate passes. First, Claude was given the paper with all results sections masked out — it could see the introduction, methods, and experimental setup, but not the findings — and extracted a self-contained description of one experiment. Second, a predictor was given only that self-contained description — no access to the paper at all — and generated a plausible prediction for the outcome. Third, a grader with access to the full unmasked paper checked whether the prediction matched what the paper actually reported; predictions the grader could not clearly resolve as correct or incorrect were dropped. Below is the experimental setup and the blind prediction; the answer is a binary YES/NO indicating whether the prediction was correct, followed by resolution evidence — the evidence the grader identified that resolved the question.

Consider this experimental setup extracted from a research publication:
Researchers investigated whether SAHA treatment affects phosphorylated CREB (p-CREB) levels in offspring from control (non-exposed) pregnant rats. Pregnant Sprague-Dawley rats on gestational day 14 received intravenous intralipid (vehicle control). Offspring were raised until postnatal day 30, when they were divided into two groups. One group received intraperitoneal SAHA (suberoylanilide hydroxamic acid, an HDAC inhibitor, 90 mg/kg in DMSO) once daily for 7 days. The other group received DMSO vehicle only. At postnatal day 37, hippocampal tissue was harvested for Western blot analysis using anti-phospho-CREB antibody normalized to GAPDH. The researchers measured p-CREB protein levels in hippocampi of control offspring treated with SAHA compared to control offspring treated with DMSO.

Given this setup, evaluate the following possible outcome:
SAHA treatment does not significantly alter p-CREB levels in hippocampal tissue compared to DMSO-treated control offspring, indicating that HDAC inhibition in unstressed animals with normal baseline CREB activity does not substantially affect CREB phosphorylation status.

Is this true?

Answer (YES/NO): YES